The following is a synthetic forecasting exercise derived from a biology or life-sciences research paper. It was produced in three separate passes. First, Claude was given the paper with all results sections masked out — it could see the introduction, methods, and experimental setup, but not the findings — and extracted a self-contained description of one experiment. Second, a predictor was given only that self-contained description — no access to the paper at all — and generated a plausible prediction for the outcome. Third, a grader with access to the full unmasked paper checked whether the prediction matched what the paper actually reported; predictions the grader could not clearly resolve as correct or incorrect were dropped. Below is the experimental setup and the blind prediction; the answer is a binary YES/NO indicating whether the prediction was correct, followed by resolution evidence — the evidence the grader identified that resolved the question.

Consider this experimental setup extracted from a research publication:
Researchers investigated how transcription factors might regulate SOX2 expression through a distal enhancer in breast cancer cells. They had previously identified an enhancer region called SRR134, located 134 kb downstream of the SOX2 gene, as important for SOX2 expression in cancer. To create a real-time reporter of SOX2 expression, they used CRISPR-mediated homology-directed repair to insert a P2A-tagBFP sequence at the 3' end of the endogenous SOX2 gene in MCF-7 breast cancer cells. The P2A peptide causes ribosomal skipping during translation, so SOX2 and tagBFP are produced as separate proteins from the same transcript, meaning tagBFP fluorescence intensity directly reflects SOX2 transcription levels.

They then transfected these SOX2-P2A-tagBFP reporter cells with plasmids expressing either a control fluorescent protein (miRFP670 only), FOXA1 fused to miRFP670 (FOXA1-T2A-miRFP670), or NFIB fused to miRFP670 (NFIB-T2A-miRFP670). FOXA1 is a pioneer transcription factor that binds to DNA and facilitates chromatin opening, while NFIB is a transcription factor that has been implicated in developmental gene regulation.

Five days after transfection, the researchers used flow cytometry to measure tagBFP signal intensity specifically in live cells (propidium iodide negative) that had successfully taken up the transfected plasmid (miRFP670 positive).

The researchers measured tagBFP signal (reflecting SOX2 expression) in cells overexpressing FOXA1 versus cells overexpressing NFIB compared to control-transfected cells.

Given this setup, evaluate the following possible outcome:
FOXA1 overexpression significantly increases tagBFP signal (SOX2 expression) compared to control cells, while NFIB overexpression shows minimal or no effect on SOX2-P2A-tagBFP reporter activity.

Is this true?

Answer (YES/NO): NO